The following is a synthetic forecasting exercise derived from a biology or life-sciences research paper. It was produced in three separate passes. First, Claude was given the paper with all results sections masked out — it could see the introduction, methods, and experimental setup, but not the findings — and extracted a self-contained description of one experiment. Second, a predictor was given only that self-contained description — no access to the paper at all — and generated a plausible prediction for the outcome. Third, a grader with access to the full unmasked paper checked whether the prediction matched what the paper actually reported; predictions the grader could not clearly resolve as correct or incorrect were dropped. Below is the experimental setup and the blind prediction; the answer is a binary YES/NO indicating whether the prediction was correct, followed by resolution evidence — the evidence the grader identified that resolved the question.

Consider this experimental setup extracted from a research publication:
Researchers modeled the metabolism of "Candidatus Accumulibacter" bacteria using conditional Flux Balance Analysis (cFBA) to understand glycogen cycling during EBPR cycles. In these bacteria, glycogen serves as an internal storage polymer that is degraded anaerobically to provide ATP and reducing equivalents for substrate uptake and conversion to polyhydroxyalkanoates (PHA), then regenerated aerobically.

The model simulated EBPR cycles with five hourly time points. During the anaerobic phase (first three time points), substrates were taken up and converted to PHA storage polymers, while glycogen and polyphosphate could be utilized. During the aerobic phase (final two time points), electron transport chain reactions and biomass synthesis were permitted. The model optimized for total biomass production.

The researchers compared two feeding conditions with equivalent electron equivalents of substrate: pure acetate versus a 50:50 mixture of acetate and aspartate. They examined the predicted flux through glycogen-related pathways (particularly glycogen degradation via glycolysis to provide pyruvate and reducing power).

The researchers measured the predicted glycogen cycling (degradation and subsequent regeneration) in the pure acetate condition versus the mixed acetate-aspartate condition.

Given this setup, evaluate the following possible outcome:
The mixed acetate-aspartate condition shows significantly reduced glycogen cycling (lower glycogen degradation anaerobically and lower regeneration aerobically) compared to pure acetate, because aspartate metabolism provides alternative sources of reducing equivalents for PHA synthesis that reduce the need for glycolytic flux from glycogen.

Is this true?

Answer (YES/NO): YES